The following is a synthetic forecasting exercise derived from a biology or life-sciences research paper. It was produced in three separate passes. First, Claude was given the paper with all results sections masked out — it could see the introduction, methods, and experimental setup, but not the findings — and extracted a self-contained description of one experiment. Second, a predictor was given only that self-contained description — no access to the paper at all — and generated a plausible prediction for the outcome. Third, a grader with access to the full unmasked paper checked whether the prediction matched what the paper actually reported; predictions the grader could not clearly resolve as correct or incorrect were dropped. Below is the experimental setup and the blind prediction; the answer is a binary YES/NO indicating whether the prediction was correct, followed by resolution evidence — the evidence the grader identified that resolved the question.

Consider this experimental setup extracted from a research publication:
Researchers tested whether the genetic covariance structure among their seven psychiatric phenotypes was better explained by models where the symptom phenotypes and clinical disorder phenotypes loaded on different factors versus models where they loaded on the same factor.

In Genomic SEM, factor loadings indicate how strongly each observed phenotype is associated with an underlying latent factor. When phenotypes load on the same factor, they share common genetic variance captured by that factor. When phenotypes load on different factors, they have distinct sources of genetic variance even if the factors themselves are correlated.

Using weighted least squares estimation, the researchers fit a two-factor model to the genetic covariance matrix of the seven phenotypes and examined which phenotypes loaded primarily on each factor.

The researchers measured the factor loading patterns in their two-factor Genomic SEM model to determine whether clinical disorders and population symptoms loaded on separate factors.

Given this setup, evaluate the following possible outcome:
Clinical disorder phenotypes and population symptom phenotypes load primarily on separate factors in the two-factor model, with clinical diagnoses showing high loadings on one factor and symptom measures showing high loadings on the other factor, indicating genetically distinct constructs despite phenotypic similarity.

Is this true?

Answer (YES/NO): YES